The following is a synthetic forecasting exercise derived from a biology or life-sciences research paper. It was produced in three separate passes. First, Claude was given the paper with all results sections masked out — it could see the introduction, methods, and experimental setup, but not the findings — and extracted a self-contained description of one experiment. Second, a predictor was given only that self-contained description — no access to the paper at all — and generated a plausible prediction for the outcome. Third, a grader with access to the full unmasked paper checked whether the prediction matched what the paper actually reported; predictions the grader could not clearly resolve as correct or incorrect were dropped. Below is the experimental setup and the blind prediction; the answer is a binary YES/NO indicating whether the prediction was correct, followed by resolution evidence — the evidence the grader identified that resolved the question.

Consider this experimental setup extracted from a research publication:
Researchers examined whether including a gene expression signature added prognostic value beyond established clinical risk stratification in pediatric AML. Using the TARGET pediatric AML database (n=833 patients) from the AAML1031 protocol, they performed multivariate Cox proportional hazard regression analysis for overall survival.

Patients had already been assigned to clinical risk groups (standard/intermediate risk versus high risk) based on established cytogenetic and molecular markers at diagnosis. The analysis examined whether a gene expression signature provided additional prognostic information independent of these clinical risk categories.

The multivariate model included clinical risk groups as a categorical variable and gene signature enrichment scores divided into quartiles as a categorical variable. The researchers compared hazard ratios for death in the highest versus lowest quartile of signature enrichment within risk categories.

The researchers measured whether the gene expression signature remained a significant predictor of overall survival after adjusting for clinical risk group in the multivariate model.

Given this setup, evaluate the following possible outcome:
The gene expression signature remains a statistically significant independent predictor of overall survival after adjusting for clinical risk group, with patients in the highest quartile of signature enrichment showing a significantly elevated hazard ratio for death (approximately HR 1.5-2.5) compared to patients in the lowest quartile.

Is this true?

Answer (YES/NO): NO